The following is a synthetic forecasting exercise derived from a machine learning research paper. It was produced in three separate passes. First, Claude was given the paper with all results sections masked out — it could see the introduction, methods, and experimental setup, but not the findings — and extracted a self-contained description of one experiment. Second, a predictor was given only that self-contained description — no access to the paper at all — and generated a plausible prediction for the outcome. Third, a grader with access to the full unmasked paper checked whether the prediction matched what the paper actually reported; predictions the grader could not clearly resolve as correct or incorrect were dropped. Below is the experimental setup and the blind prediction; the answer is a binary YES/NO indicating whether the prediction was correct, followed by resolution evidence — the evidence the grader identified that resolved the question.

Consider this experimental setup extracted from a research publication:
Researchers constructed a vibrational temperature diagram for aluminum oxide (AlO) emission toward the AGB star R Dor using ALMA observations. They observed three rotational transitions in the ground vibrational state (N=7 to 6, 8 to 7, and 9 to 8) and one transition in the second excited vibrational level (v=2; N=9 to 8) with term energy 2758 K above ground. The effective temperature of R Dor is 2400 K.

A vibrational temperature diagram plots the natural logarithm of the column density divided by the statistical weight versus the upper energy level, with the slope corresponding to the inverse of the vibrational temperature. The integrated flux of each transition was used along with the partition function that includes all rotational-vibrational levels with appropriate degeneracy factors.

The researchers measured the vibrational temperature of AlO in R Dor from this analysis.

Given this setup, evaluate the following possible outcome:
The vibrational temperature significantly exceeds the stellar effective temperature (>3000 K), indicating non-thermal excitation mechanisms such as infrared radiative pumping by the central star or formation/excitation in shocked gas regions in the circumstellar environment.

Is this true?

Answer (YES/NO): NO